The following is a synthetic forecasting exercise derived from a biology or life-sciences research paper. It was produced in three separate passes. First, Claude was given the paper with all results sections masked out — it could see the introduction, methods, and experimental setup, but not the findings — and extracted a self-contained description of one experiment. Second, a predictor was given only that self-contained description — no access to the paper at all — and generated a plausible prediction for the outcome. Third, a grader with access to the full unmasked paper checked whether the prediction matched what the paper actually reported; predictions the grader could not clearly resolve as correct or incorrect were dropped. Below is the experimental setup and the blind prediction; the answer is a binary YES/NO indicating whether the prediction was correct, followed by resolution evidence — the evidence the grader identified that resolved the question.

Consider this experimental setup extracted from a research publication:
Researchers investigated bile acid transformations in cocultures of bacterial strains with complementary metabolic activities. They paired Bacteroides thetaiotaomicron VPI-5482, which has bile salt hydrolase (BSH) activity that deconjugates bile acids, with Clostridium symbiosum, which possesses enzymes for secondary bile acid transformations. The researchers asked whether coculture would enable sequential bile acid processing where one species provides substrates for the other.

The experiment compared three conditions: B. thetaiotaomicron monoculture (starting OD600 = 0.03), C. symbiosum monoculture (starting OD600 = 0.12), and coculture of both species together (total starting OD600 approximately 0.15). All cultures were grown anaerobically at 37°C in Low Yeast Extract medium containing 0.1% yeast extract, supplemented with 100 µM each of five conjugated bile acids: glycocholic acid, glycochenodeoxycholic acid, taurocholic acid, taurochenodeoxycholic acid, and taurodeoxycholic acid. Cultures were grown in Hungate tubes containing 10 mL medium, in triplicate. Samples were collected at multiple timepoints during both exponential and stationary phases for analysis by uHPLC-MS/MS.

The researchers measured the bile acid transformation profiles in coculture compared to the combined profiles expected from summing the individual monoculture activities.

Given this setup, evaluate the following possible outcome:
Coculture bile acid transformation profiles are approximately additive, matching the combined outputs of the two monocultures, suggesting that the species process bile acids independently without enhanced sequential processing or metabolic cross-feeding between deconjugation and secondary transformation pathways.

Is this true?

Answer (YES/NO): NO